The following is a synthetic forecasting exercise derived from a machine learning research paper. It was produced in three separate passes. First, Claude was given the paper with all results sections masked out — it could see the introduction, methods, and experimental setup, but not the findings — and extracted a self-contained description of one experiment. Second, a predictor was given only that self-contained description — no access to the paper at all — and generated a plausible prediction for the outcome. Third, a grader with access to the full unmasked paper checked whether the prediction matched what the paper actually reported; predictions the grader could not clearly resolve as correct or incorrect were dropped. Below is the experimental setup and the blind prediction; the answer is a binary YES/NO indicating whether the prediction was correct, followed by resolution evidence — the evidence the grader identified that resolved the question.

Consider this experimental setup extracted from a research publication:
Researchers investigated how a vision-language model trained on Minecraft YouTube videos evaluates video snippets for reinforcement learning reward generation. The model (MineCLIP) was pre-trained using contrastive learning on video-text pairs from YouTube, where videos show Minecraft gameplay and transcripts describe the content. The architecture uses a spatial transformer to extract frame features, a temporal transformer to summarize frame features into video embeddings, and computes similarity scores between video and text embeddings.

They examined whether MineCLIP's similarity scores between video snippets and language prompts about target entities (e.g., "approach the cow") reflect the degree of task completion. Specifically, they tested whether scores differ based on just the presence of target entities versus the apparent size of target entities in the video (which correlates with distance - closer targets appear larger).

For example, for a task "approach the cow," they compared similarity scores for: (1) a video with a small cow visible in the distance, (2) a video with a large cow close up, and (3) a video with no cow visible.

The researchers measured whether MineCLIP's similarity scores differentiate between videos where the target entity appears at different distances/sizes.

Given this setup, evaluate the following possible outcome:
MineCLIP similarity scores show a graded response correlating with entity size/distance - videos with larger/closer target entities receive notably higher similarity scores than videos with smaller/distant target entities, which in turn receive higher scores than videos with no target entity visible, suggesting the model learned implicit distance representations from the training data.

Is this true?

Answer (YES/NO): NO